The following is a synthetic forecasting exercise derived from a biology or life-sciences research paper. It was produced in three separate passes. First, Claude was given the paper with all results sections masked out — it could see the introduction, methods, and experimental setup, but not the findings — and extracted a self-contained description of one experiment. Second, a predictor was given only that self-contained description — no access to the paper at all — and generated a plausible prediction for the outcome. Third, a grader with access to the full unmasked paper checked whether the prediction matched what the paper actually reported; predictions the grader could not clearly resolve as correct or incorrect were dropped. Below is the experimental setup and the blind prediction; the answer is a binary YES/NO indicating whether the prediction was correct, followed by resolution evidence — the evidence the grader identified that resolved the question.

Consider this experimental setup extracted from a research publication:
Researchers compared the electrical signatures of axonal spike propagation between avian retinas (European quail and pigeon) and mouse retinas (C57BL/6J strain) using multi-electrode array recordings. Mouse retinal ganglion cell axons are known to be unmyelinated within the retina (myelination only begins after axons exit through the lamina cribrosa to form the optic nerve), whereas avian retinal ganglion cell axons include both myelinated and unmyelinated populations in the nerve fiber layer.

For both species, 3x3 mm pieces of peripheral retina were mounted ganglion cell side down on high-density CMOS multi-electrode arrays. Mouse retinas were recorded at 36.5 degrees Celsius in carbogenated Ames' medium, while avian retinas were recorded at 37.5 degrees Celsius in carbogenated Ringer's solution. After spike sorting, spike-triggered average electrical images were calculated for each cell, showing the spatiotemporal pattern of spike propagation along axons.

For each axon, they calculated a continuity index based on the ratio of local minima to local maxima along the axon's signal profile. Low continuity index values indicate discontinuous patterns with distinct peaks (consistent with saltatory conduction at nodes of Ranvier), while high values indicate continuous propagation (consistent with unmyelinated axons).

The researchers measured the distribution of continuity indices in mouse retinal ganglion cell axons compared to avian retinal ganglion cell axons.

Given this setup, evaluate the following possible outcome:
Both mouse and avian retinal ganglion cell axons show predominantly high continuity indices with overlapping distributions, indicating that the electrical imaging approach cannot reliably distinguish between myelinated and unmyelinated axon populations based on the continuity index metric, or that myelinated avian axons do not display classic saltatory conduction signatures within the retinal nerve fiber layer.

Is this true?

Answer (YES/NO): NO